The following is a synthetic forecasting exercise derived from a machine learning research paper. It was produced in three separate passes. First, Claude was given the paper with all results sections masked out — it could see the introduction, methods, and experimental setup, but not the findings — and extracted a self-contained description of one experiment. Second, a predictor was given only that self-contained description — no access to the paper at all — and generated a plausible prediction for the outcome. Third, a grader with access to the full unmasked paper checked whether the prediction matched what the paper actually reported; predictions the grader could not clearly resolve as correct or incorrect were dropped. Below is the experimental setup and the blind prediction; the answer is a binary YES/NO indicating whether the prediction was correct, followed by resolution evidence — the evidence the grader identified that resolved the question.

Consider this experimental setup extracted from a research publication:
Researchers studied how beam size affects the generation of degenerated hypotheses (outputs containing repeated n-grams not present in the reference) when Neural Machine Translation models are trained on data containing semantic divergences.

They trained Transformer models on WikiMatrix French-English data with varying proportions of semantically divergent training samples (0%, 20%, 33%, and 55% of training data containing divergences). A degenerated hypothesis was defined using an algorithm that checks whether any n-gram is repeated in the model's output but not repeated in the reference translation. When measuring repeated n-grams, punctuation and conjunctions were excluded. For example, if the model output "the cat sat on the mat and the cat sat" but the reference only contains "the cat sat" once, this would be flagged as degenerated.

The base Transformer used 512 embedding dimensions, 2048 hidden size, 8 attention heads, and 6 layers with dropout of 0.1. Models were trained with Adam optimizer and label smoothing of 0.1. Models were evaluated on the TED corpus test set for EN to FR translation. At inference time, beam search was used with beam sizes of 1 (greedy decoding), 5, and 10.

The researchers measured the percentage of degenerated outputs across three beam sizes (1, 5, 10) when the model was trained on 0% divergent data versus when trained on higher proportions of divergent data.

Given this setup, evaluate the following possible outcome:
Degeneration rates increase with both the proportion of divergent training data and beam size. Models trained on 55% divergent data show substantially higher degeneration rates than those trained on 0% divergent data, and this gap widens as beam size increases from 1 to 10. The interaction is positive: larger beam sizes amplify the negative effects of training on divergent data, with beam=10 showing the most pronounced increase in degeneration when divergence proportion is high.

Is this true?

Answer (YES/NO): NO